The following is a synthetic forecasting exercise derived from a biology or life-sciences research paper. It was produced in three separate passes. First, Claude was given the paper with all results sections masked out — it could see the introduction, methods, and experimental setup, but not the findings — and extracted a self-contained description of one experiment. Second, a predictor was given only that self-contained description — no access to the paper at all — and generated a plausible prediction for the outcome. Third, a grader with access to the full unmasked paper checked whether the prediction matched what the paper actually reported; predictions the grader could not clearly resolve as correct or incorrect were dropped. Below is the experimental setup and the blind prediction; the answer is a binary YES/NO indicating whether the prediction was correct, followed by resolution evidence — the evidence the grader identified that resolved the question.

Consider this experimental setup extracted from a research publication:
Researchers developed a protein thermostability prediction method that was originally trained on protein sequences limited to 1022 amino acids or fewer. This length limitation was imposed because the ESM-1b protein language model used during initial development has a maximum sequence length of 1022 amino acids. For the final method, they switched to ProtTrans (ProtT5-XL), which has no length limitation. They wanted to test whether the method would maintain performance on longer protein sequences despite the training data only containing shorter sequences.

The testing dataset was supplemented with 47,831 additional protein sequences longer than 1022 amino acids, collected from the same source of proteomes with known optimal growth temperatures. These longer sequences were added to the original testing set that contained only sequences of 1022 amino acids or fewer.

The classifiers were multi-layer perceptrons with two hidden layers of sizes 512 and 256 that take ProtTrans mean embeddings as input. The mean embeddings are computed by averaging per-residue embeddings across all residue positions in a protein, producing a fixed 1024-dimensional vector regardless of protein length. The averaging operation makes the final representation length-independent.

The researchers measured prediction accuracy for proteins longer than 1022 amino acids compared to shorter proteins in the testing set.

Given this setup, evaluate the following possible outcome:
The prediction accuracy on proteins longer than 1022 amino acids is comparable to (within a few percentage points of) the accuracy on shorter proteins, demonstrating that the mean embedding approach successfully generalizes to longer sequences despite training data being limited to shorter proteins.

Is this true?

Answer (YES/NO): YES